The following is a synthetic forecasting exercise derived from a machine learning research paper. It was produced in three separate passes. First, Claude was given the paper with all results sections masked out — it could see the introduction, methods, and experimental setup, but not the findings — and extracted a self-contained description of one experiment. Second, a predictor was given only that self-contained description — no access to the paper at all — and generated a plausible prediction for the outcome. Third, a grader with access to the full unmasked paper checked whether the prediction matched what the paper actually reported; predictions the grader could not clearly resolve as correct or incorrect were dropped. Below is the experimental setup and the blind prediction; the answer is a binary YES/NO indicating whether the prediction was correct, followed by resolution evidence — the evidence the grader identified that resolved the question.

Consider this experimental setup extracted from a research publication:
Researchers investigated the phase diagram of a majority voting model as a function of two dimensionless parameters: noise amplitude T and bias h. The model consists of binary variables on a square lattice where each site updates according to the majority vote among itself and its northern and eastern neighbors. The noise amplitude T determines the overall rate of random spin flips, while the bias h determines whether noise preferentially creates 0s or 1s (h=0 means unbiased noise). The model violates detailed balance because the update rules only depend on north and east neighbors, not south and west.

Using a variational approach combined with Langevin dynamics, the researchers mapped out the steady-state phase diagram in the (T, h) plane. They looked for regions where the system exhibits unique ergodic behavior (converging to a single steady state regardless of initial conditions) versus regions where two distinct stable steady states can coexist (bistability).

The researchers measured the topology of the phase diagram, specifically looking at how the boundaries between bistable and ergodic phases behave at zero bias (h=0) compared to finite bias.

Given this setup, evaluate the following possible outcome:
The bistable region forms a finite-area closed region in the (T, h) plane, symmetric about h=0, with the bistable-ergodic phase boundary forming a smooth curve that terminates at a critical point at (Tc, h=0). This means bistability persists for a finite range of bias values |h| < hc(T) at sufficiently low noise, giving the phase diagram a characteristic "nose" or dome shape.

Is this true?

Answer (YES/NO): YES